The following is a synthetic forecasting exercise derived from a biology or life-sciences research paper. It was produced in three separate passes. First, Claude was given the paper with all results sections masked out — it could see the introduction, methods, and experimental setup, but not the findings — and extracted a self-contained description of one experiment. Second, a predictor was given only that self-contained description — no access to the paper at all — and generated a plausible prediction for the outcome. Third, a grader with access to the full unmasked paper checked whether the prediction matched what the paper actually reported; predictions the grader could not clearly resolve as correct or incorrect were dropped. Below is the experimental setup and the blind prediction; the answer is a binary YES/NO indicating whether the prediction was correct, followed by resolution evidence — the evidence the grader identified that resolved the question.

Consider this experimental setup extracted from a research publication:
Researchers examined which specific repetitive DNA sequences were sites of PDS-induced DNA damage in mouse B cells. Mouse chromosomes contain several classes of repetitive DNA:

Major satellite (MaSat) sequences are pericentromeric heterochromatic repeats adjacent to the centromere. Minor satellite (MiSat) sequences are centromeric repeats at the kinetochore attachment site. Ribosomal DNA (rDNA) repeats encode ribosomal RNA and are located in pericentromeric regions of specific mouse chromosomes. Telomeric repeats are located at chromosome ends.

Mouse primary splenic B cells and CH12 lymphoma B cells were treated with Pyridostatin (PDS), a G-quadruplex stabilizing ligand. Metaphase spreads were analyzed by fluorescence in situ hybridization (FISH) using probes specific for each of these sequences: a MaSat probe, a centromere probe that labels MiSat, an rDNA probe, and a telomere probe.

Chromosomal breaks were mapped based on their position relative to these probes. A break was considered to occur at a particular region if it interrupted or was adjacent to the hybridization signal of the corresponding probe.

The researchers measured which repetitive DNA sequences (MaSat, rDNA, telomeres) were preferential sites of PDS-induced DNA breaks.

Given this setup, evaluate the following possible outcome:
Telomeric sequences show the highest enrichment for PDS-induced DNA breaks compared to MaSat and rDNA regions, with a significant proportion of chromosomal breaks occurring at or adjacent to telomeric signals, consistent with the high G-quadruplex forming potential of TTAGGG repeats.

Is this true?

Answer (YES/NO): NO